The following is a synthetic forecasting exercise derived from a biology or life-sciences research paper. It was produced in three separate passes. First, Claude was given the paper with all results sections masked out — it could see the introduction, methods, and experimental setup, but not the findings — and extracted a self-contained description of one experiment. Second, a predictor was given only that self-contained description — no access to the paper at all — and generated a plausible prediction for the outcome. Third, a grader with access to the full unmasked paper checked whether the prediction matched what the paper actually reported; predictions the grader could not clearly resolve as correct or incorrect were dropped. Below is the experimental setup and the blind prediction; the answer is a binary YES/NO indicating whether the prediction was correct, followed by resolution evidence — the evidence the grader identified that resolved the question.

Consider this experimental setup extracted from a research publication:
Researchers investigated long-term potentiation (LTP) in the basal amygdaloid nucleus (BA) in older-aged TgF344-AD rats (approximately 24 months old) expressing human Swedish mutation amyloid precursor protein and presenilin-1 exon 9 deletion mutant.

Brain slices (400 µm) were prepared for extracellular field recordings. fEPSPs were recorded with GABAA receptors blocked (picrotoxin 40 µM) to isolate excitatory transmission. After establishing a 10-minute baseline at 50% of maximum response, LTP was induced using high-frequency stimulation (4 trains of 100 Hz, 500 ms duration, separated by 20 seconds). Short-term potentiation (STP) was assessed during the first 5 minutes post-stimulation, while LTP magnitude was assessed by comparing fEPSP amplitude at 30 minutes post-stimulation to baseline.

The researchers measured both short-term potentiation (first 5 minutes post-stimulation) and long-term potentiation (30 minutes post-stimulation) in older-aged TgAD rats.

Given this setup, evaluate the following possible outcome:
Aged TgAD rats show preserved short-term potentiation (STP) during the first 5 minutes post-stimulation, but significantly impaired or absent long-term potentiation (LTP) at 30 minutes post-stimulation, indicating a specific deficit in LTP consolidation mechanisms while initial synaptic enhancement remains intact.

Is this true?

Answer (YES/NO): NO